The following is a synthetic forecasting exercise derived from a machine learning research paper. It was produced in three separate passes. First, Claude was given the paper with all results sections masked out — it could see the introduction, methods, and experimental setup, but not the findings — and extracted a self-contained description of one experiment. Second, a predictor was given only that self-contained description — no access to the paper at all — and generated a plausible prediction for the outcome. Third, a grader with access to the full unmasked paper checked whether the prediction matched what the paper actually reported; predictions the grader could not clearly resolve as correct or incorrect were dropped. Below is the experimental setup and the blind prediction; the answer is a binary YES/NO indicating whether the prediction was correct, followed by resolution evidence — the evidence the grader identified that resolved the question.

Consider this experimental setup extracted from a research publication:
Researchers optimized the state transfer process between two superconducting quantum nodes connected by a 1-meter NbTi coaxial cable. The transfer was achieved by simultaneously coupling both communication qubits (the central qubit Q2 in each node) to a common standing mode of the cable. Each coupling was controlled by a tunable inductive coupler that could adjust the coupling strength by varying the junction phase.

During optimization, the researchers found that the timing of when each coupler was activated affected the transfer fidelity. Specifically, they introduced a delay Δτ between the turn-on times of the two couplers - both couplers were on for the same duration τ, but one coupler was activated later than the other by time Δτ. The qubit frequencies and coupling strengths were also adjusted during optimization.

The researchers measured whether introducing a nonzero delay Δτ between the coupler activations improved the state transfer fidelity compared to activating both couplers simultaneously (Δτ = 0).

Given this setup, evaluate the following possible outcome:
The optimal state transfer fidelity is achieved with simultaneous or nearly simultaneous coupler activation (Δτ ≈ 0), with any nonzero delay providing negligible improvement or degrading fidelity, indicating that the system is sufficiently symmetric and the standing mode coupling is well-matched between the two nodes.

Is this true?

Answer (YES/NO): NO